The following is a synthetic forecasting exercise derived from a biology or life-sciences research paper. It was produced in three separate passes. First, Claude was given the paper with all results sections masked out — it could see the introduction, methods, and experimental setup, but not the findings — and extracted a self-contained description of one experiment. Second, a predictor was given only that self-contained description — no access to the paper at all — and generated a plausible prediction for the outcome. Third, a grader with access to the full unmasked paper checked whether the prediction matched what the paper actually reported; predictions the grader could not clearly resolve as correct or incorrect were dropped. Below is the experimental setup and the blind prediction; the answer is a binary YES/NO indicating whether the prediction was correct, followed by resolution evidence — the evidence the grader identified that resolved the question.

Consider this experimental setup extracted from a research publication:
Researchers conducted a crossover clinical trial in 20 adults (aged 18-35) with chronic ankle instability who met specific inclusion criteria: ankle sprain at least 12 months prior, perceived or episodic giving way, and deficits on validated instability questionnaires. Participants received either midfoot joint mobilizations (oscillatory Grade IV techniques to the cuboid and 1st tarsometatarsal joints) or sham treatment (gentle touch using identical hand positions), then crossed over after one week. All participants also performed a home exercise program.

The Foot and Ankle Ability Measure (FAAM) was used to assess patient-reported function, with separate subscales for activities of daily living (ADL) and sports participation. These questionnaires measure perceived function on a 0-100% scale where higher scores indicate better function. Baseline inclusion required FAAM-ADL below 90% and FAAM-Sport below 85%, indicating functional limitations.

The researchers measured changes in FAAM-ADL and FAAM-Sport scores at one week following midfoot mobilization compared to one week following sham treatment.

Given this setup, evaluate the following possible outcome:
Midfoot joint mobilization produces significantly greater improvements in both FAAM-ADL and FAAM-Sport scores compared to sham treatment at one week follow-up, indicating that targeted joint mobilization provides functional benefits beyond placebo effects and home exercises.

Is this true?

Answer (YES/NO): NO